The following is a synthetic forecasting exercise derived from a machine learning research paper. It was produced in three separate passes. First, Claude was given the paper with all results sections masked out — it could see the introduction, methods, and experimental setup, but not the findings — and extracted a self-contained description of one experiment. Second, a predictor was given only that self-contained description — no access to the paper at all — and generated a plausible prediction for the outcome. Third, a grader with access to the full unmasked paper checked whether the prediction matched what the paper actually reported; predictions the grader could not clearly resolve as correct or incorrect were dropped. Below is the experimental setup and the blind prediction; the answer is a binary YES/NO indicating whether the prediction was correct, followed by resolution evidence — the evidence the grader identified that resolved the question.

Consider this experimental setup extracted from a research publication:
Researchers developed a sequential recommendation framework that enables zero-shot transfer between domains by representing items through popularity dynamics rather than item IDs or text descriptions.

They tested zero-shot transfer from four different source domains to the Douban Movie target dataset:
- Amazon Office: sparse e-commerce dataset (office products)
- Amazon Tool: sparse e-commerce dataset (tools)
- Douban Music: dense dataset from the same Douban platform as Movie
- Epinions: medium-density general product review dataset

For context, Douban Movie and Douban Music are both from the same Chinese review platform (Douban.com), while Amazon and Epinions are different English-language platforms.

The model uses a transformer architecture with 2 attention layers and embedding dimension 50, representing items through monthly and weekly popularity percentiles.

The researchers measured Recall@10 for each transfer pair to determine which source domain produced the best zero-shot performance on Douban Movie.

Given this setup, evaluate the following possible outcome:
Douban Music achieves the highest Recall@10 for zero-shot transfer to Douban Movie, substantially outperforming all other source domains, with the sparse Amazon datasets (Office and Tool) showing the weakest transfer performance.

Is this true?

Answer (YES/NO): NO